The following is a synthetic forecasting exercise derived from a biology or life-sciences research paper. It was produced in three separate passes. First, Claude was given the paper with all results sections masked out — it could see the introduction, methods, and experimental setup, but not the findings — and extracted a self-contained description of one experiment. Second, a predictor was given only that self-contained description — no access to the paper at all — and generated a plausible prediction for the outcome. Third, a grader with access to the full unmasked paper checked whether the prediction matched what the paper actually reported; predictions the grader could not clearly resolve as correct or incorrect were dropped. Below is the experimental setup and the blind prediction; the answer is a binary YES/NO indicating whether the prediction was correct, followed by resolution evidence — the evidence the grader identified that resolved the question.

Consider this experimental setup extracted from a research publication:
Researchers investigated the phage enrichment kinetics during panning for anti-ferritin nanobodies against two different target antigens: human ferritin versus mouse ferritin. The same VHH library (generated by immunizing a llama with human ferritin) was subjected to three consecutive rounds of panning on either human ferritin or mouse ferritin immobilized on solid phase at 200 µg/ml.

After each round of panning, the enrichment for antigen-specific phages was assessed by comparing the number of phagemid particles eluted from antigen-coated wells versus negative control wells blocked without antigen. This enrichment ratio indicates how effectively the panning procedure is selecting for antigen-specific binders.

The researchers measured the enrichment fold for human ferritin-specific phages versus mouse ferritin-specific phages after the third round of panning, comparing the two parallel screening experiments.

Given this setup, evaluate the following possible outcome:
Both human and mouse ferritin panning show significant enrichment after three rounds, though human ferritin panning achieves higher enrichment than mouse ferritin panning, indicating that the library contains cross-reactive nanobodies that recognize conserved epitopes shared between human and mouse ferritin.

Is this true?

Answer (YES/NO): YES